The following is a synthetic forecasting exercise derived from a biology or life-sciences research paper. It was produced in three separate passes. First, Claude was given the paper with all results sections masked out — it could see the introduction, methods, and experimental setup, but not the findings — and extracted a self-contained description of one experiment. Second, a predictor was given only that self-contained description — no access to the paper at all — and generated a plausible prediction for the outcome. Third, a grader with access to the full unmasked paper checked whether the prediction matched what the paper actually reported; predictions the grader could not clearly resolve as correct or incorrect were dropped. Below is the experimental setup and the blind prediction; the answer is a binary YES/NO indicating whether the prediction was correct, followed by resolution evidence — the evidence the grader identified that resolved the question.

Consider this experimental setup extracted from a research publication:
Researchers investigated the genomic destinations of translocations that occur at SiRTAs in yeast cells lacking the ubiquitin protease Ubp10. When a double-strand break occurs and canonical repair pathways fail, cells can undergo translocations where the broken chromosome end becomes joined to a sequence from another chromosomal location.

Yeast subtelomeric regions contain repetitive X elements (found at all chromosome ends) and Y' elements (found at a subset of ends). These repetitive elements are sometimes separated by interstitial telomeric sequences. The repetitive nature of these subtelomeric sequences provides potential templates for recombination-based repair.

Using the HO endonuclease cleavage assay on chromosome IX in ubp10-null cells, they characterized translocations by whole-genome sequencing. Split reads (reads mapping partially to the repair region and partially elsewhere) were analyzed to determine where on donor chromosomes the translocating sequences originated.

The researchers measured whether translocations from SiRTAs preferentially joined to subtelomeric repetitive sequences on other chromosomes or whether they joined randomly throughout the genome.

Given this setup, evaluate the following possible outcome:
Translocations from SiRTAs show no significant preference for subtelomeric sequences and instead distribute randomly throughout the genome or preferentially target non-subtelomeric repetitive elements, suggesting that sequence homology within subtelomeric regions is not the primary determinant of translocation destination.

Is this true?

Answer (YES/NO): NO